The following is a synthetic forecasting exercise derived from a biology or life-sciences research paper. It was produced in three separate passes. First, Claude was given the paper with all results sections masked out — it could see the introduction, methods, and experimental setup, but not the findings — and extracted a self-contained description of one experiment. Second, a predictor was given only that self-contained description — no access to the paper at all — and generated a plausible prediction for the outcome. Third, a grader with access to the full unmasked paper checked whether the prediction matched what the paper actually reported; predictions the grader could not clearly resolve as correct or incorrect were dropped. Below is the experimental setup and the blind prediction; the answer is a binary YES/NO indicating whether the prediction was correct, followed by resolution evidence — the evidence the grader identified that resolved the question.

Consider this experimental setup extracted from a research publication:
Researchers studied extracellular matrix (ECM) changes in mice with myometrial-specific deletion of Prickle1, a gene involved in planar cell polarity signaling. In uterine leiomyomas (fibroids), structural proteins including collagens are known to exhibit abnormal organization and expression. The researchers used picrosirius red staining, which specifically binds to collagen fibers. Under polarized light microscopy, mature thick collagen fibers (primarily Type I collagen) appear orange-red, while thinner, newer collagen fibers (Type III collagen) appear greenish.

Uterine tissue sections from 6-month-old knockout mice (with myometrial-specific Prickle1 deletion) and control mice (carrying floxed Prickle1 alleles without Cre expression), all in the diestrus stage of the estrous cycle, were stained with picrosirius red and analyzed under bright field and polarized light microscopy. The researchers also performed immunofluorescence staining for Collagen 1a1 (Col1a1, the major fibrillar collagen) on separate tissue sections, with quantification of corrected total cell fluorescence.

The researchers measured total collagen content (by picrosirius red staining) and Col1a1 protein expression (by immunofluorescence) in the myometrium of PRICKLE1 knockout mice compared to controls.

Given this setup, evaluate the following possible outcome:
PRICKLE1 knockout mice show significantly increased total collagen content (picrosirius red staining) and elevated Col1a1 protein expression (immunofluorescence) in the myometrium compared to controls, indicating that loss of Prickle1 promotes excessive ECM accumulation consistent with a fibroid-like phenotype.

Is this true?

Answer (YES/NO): NO